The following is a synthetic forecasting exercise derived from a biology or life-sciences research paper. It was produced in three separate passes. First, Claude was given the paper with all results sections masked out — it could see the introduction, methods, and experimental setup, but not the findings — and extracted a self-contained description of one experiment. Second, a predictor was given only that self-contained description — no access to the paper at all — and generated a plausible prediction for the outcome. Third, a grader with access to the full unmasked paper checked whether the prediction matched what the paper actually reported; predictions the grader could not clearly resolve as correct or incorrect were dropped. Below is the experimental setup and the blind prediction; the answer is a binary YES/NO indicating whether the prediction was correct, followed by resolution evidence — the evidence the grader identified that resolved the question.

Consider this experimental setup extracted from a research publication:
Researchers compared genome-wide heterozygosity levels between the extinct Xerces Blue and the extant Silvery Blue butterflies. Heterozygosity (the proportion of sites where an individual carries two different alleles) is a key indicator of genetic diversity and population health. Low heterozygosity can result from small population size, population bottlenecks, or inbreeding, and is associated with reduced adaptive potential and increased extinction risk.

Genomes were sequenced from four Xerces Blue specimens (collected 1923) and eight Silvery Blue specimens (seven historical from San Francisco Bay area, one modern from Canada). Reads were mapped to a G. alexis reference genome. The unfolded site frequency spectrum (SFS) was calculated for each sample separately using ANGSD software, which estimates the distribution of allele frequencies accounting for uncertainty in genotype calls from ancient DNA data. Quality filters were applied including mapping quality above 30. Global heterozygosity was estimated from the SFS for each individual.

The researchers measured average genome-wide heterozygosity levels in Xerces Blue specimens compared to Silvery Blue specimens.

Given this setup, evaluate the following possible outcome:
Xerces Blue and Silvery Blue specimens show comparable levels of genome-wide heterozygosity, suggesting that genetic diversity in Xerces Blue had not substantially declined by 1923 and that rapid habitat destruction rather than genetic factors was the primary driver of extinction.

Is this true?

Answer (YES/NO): NO